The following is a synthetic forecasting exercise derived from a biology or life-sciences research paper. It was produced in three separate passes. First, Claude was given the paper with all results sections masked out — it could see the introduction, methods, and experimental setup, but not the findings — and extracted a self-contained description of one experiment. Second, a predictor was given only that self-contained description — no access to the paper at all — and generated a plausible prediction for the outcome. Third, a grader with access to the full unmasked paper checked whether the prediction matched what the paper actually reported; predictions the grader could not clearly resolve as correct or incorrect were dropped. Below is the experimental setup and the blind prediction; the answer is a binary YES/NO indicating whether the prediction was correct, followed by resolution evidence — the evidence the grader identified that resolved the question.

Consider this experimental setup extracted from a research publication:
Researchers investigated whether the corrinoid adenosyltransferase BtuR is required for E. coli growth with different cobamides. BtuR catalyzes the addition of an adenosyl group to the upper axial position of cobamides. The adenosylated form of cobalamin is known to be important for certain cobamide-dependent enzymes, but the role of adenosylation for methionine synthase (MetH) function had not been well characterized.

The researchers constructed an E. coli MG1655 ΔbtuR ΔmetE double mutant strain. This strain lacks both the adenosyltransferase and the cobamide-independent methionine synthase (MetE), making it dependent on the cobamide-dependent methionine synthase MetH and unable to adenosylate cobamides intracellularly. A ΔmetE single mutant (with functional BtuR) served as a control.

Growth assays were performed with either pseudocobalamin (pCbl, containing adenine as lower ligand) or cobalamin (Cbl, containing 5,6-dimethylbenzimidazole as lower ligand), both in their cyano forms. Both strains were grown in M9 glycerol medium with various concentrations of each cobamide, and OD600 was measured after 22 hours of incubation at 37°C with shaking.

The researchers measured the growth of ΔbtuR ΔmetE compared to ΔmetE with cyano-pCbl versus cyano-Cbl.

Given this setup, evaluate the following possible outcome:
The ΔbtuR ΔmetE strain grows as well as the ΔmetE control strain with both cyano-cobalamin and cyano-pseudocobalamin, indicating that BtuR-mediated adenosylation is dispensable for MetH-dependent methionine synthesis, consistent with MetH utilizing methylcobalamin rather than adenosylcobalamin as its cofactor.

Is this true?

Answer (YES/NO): NO